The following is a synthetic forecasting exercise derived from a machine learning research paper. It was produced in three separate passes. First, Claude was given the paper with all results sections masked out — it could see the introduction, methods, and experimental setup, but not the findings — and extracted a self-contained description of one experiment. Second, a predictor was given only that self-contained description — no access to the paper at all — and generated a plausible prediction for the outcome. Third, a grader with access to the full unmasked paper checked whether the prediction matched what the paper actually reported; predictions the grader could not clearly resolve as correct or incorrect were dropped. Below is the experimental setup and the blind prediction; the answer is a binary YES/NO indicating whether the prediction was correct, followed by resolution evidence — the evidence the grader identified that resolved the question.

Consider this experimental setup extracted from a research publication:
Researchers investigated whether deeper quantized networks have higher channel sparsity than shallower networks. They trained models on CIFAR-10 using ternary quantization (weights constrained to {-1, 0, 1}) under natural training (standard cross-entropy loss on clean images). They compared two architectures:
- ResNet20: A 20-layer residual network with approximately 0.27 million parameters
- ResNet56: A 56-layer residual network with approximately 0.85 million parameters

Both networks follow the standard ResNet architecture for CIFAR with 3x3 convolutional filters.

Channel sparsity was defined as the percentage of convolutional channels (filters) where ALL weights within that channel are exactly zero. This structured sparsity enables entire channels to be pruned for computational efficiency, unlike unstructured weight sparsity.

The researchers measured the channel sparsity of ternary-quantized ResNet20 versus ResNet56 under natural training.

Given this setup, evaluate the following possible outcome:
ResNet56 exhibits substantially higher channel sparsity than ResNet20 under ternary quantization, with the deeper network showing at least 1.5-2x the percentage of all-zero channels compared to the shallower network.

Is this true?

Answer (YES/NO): YES